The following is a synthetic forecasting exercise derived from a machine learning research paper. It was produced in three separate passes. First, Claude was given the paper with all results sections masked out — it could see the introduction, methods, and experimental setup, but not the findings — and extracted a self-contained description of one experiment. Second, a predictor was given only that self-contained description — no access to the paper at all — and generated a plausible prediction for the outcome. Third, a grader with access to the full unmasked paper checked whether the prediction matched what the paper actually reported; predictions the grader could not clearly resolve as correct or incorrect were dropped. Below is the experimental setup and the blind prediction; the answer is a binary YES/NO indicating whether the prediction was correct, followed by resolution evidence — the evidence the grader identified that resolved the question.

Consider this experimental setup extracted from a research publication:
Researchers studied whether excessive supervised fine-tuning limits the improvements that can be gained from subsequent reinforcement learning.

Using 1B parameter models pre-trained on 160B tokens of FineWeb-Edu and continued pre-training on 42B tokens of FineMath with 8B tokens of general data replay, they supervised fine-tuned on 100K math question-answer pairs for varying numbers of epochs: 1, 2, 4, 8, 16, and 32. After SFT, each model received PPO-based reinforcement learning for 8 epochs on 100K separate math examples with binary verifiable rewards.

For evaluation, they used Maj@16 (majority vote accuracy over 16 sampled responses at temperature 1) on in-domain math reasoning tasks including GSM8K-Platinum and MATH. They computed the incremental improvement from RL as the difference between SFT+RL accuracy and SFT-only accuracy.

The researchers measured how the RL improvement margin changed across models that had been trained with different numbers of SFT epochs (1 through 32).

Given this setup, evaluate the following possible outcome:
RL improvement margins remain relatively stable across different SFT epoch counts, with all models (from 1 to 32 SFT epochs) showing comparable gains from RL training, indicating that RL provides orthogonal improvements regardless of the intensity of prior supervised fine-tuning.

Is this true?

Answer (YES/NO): NO